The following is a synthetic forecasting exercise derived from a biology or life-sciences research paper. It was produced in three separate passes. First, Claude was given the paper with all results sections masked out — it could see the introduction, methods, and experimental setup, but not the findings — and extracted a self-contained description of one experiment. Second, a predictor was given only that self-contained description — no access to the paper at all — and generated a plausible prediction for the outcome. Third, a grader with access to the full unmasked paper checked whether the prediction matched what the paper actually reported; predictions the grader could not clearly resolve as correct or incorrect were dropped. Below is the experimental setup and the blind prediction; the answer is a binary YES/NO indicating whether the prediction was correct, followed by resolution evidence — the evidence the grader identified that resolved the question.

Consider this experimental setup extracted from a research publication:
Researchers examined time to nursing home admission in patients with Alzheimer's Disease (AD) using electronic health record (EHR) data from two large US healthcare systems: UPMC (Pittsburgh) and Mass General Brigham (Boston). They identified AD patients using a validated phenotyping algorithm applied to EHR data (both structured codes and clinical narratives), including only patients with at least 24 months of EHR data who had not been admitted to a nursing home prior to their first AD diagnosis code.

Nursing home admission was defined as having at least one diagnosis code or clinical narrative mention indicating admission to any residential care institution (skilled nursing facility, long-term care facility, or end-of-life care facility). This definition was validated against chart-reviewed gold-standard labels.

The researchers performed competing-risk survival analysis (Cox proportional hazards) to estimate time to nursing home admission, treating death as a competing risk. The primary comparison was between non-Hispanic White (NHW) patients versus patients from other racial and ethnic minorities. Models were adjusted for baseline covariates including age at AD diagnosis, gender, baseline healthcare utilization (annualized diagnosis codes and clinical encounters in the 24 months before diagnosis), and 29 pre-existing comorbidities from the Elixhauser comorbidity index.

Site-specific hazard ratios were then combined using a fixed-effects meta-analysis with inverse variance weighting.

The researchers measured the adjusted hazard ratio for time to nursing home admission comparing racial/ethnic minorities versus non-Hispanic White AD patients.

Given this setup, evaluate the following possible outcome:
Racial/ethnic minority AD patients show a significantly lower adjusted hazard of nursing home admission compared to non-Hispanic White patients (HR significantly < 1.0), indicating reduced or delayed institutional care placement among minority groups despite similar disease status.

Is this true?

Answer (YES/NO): NO